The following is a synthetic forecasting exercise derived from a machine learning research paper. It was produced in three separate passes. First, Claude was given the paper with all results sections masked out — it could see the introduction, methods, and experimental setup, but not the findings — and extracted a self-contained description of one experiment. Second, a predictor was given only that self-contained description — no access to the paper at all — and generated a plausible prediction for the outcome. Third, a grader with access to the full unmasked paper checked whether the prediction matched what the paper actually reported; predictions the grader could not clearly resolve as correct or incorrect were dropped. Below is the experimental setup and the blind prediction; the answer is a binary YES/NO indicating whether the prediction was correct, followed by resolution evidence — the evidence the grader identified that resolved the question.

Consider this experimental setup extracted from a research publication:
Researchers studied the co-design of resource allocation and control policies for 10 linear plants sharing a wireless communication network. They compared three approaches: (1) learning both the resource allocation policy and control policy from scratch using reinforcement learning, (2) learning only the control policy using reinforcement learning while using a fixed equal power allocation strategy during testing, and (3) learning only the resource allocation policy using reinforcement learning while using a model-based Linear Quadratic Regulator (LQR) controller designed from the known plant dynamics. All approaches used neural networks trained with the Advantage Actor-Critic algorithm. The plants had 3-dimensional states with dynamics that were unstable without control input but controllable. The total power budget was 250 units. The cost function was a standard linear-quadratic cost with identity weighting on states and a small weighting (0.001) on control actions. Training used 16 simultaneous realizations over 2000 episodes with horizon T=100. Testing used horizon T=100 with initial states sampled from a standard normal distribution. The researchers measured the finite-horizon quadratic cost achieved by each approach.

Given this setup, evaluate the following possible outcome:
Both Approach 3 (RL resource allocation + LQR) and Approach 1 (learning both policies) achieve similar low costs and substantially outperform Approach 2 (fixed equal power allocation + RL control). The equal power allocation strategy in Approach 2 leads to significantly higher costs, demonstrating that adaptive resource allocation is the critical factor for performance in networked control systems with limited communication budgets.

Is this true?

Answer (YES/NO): NO